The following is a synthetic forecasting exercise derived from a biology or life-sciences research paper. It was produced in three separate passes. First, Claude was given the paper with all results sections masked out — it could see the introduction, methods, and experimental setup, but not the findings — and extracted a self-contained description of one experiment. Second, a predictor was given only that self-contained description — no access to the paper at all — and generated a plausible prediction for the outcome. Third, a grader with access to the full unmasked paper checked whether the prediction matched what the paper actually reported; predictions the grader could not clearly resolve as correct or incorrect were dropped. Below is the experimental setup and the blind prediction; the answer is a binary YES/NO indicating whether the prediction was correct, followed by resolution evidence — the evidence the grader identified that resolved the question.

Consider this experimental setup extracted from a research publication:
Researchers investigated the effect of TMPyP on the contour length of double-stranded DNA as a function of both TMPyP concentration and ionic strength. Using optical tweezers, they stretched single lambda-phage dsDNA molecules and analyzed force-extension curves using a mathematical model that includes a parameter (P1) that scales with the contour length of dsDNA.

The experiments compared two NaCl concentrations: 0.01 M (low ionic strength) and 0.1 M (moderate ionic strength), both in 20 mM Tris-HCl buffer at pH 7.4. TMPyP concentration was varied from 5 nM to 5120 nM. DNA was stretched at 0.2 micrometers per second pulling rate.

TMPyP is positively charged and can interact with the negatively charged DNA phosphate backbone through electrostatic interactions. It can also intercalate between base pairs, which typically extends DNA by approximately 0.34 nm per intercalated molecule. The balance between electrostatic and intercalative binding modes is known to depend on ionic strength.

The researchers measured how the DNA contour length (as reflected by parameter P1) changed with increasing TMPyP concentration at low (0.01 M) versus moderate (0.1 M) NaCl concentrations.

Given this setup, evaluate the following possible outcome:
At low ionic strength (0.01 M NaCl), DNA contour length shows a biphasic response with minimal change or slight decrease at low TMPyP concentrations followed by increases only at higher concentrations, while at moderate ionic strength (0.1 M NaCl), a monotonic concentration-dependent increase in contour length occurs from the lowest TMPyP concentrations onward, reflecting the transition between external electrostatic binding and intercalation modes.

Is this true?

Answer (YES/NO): NO